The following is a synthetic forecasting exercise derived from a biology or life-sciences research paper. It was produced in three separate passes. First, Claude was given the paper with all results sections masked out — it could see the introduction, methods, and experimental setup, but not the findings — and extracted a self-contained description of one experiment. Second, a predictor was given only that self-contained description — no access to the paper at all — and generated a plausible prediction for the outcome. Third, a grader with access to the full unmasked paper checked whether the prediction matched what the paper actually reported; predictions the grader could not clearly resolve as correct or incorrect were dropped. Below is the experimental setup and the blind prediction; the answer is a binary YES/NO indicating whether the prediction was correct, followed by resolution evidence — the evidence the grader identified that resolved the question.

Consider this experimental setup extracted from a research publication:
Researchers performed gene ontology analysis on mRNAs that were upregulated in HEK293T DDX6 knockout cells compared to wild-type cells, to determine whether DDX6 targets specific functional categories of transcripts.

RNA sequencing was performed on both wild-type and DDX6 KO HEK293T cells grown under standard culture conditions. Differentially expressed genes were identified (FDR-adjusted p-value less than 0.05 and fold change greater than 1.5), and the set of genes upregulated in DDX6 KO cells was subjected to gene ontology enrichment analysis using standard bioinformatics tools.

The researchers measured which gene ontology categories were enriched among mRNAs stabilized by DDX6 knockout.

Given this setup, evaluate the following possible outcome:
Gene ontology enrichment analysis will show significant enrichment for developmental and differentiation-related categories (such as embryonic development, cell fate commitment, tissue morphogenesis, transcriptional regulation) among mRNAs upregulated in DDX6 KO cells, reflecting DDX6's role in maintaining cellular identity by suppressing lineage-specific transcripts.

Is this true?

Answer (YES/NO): NO